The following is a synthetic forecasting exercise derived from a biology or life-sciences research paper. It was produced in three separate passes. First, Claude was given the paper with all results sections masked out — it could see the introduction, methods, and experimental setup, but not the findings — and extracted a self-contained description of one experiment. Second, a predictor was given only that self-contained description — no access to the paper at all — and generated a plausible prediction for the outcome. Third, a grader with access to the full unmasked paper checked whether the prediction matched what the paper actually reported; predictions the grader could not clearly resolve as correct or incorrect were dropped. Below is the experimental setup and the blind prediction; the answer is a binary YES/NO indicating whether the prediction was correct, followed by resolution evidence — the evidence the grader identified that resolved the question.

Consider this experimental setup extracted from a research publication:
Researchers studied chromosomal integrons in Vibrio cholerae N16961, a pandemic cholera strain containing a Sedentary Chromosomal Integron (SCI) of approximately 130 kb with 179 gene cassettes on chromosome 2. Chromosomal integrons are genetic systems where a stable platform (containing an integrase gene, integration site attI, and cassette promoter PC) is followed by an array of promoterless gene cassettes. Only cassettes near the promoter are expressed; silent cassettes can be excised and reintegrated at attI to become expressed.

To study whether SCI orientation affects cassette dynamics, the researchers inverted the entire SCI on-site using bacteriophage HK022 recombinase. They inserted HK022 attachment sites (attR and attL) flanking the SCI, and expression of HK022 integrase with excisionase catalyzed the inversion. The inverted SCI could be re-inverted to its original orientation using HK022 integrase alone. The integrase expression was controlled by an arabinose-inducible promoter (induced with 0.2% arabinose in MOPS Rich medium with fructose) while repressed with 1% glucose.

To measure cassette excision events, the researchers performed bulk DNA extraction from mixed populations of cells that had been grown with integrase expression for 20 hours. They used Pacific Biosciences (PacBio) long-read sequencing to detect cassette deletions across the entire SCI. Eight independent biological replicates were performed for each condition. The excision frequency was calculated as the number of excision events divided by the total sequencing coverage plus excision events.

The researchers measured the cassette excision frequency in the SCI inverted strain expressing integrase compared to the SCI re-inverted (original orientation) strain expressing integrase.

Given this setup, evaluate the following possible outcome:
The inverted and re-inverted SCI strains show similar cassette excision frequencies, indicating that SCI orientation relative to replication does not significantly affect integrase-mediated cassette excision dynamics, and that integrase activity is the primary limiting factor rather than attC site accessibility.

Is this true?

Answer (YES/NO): NO